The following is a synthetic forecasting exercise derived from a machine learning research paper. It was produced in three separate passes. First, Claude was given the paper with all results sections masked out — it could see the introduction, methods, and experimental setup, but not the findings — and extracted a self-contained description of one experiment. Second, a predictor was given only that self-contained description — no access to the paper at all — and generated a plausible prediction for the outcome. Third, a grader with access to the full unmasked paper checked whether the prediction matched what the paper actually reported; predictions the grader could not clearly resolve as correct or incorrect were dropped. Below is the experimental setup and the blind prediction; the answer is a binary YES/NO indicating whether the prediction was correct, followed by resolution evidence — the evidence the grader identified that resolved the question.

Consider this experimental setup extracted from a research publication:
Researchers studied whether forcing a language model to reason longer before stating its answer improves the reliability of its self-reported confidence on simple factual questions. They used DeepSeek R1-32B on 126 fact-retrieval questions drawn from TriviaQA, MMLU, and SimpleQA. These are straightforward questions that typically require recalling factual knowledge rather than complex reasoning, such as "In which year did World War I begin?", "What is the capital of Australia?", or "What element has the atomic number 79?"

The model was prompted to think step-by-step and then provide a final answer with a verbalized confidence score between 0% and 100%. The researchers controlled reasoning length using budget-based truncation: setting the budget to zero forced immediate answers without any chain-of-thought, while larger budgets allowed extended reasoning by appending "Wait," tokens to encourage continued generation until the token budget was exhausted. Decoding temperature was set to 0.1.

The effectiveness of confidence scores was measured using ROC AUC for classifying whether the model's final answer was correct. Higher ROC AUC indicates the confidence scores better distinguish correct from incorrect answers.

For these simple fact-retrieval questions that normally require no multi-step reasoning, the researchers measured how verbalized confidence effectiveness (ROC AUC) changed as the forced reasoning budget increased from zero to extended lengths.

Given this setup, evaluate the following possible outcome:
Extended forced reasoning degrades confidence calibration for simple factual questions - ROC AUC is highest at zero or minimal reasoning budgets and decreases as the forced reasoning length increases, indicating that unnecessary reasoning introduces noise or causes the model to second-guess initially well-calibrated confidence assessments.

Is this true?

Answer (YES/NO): NO